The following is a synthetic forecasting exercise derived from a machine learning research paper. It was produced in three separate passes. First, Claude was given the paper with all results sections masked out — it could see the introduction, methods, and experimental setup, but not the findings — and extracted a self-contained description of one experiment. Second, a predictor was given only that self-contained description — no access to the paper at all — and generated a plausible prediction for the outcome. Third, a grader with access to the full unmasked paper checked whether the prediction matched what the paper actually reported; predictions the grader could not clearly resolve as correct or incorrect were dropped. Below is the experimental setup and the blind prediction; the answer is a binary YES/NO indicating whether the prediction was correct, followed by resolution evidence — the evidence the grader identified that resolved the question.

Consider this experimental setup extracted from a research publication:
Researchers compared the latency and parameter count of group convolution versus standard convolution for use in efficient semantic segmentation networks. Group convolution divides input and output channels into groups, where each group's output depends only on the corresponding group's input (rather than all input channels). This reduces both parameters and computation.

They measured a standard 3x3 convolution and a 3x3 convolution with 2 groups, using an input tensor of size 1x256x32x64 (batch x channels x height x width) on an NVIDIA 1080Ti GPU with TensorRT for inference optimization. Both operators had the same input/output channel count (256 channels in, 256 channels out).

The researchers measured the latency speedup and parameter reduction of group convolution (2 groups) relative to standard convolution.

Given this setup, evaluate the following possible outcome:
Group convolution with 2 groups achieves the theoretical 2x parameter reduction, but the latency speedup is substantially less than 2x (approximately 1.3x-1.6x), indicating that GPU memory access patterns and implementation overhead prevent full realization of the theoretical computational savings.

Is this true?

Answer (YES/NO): NO